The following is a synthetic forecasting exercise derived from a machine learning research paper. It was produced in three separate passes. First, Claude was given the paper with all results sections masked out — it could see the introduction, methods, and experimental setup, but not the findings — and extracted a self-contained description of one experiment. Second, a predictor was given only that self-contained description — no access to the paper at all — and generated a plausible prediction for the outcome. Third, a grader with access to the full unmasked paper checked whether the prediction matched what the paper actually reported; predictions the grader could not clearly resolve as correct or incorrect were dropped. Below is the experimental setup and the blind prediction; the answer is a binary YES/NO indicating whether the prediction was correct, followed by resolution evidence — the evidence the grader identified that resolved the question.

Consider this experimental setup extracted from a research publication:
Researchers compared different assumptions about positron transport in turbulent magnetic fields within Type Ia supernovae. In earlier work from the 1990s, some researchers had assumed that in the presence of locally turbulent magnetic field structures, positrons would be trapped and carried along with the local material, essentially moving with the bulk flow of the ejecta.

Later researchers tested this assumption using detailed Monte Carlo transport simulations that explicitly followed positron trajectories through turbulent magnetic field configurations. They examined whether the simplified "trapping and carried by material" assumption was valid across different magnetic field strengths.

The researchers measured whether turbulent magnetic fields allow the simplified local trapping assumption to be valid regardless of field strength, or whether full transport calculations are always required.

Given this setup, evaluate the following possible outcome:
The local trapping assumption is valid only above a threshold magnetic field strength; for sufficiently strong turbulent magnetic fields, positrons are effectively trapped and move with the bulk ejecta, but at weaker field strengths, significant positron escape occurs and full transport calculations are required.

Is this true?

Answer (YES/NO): NO